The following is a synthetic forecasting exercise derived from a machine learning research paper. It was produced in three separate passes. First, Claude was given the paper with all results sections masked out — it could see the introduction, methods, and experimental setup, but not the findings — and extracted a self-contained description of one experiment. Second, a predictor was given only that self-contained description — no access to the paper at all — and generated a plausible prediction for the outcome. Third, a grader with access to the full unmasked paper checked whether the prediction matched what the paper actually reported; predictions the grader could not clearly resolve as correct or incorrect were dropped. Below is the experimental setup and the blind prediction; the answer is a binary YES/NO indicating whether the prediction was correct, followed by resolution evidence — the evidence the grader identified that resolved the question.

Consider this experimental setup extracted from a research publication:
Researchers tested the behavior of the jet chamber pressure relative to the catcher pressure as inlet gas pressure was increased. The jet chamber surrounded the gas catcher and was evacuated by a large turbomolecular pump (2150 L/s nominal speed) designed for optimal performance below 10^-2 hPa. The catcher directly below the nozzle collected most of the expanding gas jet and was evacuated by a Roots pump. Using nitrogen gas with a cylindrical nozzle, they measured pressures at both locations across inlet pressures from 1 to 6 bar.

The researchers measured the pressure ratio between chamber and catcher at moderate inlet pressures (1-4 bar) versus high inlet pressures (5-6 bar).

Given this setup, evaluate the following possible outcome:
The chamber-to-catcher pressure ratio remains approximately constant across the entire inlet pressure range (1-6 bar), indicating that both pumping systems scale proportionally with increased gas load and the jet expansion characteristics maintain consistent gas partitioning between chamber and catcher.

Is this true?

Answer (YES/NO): NO